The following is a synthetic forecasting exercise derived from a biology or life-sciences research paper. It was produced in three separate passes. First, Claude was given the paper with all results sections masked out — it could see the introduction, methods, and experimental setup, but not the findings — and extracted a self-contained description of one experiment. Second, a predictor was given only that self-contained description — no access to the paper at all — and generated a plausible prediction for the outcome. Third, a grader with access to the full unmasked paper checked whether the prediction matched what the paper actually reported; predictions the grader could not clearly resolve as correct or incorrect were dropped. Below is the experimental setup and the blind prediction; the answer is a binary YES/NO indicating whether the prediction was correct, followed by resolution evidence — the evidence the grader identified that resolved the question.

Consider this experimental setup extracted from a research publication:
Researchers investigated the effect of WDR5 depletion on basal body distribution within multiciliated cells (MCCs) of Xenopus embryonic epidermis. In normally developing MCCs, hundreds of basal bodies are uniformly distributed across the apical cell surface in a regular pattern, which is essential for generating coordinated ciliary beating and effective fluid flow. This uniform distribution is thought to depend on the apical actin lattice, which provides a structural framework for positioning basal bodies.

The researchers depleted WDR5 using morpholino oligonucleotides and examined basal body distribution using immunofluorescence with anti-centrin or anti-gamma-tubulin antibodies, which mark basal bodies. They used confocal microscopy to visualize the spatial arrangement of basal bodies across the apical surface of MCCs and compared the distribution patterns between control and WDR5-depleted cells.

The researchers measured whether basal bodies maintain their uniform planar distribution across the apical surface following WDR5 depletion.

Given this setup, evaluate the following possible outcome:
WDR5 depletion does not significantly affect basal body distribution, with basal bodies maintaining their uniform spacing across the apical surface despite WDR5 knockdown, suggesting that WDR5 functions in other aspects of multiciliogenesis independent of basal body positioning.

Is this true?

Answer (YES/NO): NO